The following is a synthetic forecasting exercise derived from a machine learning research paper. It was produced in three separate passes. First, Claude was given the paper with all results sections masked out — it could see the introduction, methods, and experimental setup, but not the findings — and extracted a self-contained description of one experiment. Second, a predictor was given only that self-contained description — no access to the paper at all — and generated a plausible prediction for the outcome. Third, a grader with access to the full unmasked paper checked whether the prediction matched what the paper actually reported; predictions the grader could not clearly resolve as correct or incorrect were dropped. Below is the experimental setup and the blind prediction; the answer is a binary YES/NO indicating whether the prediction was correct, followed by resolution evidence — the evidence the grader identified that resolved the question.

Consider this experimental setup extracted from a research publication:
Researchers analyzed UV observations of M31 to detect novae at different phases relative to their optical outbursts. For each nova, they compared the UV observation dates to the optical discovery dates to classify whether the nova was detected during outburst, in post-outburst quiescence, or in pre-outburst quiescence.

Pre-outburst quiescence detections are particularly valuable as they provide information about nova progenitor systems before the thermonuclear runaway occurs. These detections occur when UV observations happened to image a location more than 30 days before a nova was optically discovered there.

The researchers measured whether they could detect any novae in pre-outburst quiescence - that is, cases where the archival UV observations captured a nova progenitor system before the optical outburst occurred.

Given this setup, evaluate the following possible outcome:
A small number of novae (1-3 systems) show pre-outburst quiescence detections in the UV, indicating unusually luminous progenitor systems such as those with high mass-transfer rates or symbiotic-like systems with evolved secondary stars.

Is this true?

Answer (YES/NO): NO